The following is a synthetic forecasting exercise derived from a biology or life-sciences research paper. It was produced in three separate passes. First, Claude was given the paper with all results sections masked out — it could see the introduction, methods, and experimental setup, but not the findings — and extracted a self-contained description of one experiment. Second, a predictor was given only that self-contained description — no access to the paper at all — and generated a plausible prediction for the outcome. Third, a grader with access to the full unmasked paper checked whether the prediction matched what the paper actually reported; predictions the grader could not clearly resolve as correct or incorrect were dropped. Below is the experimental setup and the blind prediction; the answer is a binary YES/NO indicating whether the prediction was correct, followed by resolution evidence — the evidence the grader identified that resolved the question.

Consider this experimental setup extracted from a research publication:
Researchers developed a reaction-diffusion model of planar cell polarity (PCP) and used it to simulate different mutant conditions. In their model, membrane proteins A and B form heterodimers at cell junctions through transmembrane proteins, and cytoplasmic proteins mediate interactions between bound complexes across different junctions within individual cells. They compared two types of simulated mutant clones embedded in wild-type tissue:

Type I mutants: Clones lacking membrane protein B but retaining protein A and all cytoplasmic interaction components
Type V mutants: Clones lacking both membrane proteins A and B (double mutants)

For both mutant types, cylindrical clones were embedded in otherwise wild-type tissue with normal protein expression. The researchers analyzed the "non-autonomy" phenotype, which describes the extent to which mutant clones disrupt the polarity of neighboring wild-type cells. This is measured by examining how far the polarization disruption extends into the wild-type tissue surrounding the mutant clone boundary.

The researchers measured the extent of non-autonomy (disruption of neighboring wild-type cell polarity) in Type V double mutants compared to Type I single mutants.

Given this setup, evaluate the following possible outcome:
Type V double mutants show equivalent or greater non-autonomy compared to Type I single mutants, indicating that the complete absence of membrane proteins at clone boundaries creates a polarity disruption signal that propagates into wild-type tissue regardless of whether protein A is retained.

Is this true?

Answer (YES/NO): NO